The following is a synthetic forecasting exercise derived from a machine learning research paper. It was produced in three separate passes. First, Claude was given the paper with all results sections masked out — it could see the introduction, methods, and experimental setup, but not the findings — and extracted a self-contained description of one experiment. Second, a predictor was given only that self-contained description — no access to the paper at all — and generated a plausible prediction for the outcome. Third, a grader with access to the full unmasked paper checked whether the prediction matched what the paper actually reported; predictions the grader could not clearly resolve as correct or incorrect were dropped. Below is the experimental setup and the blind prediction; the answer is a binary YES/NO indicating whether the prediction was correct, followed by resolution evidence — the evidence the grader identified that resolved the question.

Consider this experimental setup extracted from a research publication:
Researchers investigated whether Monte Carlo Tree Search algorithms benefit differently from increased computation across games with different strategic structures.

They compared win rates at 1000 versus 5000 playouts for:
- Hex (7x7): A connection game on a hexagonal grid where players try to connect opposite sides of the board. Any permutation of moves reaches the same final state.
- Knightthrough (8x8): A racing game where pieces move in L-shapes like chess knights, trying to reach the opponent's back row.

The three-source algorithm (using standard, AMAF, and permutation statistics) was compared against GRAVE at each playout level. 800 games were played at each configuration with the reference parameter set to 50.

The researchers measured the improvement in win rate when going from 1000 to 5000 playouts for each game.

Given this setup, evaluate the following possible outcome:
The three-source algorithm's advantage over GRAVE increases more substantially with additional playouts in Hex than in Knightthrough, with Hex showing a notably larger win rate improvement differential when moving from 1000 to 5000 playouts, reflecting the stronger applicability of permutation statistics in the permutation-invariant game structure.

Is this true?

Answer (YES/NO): YES